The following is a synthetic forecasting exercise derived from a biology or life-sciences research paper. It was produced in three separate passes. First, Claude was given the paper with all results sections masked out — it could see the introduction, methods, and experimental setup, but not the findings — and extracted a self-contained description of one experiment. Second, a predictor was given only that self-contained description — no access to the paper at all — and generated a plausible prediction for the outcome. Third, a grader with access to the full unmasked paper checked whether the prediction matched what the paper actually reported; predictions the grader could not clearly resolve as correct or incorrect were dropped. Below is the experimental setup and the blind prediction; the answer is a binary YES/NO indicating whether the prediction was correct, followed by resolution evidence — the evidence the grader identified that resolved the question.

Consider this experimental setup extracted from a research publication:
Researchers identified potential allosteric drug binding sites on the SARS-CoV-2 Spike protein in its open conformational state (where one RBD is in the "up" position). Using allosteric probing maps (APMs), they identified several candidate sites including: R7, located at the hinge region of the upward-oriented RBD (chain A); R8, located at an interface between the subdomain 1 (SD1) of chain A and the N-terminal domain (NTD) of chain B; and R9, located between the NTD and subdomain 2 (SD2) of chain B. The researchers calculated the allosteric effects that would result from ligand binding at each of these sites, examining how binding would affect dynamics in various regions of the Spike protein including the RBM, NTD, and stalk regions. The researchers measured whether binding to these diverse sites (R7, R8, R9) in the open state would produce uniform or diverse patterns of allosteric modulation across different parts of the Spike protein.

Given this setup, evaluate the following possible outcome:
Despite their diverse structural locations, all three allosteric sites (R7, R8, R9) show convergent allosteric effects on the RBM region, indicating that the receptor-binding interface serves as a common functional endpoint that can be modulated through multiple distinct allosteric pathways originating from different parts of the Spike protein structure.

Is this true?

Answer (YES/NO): NO